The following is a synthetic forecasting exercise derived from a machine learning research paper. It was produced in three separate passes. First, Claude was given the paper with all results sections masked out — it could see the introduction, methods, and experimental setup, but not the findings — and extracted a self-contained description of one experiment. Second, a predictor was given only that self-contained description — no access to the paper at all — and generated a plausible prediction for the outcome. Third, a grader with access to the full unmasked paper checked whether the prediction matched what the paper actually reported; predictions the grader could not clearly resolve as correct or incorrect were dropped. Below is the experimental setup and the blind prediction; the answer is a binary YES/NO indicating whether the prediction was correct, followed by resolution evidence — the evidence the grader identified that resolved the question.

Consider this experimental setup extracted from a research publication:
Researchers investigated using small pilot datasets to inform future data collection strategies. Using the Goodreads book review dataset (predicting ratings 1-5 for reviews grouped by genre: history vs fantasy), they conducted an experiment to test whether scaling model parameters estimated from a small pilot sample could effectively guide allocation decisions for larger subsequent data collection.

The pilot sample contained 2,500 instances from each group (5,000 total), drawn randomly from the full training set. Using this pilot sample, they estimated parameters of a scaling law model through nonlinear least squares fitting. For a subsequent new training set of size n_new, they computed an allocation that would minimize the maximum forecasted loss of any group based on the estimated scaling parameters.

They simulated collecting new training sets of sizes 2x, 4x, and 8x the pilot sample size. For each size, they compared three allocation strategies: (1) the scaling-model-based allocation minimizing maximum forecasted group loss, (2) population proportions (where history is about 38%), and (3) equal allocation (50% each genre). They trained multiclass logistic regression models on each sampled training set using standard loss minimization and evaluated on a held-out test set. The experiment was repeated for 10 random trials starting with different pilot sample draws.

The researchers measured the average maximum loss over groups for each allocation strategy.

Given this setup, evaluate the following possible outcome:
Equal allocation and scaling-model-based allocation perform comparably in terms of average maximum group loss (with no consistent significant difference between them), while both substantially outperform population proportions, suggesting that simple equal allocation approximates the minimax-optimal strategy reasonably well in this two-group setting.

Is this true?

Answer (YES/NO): NO